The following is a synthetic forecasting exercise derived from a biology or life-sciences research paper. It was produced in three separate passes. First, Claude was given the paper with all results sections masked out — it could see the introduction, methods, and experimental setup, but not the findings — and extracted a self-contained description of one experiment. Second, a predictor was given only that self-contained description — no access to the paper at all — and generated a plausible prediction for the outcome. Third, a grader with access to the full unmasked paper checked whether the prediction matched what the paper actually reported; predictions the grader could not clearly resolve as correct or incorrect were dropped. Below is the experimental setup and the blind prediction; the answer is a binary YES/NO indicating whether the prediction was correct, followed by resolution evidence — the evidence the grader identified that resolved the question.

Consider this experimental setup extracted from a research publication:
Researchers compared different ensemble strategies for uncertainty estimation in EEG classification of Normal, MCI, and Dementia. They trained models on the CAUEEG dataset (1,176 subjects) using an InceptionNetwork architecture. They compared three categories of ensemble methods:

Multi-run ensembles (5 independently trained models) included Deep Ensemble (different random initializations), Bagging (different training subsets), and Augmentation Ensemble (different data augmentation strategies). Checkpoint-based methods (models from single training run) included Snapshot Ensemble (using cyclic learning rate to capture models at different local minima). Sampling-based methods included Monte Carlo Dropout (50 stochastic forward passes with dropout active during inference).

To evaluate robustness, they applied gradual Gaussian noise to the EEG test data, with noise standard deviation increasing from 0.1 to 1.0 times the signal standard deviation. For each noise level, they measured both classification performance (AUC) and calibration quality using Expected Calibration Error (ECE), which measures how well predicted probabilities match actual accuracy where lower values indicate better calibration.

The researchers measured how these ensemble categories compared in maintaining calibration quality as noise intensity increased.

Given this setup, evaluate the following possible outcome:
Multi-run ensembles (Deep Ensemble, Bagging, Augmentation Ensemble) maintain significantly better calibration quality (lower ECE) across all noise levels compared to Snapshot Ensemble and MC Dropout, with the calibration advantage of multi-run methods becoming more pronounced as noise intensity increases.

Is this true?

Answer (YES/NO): NO